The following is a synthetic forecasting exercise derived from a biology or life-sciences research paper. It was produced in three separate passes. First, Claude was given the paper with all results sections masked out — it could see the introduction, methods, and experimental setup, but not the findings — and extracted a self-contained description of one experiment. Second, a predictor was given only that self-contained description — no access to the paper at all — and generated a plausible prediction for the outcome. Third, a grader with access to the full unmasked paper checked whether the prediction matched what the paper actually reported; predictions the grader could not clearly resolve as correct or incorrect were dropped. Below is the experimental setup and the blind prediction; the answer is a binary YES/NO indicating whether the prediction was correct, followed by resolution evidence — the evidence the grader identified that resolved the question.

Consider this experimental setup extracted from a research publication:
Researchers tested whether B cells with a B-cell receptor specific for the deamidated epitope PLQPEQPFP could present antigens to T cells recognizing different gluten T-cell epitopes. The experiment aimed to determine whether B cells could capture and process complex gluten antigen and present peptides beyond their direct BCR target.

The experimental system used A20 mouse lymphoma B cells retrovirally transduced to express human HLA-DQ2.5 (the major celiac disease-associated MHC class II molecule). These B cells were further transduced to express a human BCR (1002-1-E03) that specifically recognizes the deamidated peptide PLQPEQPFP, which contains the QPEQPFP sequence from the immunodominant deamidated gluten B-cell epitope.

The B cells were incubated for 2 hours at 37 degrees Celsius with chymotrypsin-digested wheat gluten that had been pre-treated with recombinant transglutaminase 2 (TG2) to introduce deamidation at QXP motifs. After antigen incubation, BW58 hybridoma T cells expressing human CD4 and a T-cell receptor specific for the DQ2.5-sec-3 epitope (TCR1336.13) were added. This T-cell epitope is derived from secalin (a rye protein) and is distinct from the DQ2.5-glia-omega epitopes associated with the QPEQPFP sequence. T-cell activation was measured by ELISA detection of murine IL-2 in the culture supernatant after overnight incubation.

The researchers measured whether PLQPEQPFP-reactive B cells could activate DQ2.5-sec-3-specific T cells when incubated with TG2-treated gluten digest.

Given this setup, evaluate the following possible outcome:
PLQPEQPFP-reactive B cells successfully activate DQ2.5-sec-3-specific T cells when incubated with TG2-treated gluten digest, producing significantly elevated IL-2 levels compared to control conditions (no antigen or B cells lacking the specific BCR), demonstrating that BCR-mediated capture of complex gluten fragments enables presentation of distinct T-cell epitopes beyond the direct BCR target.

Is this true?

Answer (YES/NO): NO